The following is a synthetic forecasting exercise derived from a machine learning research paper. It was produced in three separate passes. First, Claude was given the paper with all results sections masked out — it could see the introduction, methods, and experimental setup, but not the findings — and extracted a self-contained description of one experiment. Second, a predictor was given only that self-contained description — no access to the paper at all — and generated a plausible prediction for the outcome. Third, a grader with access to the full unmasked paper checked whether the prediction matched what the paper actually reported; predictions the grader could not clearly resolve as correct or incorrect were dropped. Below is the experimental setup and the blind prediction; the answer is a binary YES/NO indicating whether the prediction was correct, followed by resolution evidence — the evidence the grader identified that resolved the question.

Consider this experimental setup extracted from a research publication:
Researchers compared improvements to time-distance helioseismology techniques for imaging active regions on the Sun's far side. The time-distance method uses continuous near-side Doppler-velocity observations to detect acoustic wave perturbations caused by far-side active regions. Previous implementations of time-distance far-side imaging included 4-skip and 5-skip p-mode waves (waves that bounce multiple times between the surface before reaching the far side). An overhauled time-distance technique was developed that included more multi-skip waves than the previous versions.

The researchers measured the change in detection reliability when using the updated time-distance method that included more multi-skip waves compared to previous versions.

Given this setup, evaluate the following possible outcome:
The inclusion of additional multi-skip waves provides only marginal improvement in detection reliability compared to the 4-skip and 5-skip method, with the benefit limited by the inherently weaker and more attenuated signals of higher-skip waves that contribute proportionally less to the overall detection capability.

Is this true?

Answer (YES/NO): NO